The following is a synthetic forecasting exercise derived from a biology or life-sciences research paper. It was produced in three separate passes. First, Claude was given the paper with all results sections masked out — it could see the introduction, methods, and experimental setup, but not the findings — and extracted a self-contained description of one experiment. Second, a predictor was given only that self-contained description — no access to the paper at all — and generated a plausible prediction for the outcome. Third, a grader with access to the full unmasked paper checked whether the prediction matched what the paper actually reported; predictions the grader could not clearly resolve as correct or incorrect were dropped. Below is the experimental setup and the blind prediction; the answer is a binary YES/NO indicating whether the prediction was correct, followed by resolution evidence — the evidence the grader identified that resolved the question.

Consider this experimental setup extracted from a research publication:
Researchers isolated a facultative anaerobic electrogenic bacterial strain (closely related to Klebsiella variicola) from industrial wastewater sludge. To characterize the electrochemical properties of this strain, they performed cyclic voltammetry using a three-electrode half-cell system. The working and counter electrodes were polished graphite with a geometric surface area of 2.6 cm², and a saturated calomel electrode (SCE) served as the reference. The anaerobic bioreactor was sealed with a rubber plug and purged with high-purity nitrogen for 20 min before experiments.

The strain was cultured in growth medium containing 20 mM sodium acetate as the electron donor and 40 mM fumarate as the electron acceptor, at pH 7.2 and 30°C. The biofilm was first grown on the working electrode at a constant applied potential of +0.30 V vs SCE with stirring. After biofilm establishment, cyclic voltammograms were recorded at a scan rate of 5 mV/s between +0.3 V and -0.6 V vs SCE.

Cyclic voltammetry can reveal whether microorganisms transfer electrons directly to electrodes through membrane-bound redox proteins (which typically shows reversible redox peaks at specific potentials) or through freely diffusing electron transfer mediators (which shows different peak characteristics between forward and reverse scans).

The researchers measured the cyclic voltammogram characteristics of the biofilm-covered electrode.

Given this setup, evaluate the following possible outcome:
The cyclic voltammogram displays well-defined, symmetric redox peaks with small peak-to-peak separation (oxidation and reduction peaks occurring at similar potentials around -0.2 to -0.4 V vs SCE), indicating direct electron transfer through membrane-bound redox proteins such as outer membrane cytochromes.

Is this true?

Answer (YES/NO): NO